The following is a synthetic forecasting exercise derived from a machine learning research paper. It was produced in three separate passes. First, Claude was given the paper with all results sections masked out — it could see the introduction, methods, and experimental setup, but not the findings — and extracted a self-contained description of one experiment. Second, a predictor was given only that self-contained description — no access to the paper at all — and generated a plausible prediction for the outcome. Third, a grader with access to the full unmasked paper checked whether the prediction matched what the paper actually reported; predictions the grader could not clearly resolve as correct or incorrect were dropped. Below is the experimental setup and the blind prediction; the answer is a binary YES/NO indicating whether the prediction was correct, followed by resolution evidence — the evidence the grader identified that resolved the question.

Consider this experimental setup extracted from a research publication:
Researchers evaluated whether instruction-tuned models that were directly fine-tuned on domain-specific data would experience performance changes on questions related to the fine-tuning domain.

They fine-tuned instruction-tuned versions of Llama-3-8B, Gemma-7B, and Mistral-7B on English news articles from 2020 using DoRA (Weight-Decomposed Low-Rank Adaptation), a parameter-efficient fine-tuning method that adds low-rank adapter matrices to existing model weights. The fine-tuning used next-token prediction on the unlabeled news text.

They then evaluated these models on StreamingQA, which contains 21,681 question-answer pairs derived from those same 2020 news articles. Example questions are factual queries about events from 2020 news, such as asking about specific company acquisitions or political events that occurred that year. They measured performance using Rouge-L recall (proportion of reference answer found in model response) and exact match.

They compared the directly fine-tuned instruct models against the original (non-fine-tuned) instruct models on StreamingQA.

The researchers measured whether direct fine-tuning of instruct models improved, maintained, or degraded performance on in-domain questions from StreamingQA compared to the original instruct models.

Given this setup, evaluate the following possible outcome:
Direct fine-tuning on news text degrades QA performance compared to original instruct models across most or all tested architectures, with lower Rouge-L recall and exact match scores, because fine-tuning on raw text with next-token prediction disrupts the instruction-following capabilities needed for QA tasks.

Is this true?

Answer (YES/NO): NO